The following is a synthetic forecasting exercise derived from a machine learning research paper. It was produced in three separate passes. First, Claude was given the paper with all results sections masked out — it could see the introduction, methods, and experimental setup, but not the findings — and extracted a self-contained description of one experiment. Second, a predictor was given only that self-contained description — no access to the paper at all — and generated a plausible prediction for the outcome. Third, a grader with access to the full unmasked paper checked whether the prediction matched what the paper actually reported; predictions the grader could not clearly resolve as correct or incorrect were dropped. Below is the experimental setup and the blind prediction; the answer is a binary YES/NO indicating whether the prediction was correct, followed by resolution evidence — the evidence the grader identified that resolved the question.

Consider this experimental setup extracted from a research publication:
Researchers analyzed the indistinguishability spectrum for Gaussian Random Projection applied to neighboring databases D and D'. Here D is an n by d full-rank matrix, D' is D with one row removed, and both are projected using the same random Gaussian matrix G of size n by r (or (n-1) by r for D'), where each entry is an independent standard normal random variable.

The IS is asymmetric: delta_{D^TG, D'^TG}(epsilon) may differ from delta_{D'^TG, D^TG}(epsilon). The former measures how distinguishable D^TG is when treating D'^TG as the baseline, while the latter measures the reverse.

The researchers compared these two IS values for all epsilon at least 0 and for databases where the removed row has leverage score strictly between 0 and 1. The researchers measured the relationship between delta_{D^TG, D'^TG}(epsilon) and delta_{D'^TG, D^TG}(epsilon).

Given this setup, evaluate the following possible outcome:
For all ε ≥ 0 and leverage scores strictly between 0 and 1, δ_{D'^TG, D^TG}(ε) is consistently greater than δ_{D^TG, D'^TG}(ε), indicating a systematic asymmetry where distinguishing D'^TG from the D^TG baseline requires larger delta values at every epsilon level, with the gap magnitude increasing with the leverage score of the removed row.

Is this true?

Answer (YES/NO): NO